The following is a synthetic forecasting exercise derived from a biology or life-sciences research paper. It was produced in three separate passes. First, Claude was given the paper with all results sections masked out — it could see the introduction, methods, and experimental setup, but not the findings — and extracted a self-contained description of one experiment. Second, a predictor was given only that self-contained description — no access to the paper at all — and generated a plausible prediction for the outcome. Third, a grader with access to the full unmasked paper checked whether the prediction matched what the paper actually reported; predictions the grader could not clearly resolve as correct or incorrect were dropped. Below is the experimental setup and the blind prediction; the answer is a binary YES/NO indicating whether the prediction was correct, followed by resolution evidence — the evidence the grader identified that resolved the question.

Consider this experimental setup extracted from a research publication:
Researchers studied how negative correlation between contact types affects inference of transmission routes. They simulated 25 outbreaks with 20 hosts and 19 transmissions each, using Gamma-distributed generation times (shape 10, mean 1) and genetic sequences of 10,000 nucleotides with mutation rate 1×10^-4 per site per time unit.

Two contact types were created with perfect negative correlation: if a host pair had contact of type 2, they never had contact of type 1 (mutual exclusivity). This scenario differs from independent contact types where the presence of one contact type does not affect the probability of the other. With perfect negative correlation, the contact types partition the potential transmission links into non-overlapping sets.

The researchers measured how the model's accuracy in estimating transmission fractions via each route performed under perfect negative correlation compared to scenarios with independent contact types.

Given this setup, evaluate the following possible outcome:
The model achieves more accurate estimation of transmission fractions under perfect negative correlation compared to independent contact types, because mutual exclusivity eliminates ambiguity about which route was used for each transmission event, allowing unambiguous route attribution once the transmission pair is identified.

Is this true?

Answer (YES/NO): NO